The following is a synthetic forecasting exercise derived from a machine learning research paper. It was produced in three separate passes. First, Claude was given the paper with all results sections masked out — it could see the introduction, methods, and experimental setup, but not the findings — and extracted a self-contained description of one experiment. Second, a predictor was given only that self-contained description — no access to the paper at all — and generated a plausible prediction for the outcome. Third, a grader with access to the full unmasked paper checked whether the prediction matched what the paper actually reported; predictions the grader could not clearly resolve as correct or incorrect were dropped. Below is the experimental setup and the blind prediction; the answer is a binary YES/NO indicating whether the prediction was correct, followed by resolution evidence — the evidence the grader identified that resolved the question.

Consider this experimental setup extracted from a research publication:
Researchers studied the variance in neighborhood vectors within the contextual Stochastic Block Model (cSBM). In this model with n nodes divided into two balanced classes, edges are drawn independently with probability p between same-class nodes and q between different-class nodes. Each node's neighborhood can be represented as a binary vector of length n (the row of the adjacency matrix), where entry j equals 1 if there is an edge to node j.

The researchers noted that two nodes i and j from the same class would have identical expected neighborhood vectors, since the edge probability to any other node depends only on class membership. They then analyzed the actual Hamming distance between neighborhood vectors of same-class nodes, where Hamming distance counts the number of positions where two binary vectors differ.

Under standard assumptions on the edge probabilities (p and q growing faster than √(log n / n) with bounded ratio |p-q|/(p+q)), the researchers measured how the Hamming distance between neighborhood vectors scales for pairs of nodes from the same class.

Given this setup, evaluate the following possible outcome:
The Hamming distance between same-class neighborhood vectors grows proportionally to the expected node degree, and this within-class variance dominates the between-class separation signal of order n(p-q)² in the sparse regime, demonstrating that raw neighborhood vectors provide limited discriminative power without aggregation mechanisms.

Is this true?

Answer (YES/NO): NO